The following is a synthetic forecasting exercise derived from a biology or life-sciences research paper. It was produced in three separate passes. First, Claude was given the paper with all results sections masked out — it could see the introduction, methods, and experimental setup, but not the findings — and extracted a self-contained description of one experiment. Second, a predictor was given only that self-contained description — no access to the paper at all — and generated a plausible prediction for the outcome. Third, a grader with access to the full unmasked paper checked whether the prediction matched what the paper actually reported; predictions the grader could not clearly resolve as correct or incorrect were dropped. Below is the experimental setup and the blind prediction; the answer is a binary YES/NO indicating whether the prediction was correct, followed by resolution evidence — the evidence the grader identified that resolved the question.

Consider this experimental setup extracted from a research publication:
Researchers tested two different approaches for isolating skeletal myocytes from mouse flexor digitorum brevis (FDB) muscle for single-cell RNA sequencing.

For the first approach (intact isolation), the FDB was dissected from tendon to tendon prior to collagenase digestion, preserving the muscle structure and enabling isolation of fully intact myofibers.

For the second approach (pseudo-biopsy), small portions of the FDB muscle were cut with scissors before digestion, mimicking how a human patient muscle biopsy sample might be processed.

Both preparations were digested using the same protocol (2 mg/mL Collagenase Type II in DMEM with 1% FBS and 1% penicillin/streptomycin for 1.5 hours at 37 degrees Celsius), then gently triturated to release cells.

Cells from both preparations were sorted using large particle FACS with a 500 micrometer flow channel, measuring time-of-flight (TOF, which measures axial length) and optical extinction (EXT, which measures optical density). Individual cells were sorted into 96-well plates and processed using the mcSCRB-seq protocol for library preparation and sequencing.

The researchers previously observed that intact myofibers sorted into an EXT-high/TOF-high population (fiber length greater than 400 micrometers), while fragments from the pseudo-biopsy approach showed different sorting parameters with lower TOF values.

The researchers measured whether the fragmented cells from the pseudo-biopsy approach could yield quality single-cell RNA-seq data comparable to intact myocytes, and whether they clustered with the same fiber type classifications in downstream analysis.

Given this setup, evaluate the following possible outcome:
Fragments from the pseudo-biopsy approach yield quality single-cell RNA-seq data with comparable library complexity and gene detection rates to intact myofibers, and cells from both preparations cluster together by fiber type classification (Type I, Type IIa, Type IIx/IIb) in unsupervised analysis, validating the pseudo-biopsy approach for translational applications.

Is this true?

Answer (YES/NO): NO